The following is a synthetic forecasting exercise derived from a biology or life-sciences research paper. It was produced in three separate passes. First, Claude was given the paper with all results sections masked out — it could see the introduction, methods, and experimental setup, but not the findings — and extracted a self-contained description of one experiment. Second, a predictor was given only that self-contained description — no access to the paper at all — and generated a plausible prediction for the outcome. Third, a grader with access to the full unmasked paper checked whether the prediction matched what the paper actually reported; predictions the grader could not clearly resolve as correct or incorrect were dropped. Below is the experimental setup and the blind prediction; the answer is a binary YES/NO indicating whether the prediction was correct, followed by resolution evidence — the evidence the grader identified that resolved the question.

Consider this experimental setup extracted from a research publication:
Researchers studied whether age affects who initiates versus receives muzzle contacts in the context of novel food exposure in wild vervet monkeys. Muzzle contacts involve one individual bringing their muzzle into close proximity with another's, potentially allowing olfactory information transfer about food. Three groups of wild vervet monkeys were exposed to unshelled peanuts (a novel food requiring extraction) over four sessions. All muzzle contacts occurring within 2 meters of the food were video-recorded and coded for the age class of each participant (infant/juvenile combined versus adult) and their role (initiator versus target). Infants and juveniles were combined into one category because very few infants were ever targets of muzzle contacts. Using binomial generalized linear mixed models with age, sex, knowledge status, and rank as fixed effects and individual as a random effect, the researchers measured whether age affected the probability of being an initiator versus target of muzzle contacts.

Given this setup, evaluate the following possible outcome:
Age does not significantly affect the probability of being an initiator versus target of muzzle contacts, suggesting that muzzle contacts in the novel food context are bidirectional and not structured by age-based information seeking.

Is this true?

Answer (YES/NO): NO